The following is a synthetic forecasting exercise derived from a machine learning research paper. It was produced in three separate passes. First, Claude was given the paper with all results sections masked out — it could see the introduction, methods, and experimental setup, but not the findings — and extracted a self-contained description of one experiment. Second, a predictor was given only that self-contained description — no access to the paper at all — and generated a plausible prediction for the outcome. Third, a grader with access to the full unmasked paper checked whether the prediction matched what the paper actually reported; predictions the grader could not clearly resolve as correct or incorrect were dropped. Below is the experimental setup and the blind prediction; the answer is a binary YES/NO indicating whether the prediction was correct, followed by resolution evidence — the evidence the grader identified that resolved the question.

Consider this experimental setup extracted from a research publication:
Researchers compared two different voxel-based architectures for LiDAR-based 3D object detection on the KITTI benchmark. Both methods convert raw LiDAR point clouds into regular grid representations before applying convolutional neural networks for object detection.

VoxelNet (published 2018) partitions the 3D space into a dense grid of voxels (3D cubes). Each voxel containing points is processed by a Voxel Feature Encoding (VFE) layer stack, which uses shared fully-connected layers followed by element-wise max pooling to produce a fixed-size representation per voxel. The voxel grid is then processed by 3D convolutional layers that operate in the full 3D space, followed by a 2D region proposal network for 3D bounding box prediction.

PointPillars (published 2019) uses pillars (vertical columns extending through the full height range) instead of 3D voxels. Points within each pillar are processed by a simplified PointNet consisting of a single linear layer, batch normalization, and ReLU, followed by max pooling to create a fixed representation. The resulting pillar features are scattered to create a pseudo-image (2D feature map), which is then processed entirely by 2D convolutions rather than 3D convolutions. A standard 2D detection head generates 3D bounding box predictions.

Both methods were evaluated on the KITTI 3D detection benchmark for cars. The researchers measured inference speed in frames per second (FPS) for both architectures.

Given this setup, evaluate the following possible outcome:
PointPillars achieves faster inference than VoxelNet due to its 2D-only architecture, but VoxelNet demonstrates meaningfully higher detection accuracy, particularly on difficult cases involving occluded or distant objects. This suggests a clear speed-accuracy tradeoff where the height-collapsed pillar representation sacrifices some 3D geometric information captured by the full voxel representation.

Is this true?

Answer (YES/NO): NO